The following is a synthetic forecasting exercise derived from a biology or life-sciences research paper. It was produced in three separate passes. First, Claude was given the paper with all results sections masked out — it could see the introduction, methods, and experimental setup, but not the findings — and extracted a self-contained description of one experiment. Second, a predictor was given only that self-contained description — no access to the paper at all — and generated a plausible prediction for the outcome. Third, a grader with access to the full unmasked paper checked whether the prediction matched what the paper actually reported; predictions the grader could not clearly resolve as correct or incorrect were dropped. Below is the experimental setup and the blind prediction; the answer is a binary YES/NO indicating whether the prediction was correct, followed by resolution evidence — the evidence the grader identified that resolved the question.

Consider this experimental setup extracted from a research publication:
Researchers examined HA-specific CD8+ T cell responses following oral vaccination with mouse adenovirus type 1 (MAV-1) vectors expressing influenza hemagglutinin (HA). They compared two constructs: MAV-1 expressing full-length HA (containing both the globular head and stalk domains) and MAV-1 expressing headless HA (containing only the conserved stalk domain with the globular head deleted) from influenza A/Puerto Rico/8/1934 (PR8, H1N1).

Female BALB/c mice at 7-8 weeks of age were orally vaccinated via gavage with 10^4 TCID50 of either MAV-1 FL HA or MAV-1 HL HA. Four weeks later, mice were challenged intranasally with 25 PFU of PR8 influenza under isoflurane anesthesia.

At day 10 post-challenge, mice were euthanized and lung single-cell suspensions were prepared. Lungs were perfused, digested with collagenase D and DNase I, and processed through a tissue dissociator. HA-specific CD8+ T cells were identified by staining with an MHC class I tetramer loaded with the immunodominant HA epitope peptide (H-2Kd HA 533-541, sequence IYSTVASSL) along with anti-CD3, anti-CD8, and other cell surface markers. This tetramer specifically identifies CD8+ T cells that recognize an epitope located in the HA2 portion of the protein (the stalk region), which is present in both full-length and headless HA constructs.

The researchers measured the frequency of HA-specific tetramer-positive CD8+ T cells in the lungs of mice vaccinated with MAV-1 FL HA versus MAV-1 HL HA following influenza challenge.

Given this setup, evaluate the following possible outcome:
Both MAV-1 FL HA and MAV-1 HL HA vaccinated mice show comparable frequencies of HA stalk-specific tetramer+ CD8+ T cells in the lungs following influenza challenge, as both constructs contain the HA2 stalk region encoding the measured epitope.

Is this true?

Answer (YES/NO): NO